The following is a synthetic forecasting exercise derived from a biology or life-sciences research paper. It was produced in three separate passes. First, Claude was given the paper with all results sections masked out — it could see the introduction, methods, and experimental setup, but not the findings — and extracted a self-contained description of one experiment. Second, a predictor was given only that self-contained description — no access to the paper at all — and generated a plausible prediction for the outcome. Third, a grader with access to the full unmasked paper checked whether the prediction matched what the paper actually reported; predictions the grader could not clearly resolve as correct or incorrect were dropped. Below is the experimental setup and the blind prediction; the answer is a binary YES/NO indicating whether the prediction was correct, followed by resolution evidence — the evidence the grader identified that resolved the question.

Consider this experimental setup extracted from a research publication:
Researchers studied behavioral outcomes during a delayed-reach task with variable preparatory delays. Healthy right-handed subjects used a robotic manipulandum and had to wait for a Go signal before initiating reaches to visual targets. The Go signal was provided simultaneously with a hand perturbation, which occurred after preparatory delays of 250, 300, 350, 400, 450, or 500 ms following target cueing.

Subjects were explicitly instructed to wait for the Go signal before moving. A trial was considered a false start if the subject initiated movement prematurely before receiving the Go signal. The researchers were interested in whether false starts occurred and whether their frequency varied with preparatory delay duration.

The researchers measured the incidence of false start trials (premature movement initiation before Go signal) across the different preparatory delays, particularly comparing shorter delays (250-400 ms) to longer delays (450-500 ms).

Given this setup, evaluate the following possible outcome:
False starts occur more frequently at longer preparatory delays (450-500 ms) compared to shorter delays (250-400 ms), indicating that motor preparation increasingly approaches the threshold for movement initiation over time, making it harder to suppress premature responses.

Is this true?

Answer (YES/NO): YES